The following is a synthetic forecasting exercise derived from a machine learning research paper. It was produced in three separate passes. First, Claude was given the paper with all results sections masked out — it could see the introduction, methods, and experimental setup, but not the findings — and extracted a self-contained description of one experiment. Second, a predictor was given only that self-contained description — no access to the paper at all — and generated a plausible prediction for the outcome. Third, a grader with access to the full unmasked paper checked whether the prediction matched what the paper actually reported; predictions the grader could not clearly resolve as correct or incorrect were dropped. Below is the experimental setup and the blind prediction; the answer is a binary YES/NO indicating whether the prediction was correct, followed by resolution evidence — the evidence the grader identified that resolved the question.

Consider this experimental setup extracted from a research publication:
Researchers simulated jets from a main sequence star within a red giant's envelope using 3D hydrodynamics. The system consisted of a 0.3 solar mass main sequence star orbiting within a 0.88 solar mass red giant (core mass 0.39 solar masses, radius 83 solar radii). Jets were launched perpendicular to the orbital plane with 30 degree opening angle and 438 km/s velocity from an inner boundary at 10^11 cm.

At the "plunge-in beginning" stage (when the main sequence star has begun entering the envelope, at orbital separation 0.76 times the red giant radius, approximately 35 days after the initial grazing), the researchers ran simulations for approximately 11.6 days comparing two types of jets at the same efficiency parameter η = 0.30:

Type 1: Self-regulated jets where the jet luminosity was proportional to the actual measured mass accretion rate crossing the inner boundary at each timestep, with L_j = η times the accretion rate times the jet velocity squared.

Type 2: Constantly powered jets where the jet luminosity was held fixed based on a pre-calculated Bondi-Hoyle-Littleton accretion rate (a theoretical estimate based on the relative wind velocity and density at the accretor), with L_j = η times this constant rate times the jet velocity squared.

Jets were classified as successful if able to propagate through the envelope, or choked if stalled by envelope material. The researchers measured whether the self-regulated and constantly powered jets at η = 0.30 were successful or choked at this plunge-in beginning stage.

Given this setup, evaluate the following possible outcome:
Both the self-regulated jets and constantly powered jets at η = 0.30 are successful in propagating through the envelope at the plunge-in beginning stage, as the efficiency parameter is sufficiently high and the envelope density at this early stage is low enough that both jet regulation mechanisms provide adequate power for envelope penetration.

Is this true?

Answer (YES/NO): NO